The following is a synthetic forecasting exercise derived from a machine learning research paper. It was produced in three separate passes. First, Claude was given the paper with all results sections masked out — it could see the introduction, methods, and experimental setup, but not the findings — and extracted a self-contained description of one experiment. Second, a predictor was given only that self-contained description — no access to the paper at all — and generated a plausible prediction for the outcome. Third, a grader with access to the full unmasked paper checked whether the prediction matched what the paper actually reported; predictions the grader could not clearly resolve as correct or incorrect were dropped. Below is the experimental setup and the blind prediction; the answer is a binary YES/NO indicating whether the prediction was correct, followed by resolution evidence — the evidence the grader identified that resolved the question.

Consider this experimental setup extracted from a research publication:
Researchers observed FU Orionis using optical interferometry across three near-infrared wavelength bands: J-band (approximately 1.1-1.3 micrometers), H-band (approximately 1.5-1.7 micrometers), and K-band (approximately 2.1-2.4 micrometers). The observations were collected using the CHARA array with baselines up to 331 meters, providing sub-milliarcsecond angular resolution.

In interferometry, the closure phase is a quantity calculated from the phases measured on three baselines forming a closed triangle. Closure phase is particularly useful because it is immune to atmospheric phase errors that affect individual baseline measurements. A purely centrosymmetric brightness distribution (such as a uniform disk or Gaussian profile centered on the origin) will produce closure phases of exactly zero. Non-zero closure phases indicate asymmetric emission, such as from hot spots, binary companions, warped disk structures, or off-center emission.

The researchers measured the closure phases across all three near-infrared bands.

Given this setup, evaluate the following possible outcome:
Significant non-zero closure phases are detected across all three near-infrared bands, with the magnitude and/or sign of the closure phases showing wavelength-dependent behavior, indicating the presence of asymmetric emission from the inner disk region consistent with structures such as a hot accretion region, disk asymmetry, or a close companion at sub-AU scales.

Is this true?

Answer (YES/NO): NO